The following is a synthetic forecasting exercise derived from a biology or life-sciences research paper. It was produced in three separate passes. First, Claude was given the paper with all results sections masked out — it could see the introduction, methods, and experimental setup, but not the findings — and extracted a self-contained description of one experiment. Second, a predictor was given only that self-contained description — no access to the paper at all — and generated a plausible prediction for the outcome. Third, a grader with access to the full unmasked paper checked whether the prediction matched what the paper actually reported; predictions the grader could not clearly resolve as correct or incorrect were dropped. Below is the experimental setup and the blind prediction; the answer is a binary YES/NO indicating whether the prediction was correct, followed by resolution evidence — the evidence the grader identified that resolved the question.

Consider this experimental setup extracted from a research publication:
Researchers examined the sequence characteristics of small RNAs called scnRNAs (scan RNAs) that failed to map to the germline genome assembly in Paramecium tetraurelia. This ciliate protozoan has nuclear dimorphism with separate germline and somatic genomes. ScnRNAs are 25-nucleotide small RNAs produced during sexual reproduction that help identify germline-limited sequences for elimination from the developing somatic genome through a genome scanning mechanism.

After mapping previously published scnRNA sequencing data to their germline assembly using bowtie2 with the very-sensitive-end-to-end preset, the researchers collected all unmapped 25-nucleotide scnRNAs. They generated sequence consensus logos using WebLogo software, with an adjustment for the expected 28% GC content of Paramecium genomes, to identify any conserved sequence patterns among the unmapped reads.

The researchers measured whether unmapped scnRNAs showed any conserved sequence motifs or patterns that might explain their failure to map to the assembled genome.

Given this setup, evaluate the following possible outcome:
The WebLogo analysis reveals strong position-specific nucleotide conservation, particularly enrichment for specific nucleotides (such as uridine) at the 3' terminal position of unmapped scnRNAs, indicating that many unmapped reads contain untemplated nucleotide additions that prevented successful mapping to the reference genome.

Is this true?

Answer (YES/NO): NO